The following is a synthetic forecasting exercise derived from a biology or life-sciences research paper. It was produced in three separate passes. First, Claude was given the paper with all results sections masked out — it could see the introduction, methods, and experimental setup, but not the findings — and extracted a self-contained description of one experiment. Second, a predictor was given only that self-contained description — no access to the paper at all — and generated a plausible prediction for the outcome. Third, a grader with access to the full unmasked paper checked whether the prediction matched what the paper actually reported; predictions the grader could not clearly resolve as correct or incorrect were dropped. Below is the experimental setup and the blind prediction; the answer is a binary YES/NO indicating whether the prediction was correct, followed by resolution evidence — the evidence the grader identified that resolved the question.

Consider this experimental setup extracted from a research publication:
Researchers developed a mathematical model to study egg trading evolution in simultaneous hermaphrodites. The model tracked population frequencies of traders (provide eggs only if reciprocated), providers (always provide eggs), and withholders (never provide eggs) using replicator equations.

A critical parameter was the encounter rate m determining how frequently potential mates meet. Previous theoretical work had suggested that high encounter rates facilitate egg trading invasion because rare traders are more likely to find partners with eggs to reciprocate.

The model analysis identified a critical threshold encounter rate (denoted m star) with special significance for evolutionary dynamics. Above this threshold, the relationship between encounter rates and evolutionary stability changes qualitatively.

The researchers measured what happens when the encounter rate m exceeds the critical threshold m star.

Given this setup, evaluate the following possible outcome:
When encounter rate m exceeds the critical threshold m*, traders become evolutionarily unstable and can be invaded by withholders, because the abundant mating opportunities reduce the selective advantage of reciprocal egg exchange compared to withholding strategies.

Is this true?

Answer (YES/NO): YES